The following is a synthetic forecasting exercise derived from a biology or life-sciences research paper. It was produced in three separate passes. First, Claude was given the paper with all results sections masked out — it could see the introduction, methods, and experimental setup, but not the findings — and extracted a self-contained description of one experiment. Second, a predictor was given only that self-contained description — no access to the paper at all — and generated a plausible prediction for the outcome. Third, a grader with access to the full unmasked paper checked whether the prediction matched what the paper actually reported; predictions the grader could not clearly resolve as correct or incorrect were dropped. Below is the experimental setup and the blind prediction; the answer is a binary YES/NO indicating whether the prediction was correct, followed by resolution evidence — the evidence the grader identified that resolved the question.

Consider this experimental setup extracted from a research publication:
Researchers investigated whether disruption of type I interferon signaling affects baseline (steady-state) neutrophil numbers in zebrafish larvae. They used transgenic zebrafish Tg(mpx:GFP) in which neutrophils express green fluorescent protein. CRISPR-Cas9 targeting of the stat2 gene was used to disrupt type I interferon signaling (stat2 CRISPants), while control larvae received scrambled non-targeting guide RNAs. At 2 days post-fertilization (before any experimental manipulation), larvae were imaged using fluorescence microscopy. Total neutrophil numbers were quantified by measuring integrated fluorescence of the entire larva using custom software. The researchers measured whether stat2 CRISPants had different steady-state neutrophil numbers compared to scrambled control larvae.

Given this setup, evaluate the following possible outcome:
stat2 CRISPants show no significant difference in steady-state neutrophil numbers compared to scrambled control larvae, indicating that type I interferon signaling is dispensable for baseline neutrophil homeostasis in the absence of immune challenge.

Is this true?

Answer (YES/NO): NO